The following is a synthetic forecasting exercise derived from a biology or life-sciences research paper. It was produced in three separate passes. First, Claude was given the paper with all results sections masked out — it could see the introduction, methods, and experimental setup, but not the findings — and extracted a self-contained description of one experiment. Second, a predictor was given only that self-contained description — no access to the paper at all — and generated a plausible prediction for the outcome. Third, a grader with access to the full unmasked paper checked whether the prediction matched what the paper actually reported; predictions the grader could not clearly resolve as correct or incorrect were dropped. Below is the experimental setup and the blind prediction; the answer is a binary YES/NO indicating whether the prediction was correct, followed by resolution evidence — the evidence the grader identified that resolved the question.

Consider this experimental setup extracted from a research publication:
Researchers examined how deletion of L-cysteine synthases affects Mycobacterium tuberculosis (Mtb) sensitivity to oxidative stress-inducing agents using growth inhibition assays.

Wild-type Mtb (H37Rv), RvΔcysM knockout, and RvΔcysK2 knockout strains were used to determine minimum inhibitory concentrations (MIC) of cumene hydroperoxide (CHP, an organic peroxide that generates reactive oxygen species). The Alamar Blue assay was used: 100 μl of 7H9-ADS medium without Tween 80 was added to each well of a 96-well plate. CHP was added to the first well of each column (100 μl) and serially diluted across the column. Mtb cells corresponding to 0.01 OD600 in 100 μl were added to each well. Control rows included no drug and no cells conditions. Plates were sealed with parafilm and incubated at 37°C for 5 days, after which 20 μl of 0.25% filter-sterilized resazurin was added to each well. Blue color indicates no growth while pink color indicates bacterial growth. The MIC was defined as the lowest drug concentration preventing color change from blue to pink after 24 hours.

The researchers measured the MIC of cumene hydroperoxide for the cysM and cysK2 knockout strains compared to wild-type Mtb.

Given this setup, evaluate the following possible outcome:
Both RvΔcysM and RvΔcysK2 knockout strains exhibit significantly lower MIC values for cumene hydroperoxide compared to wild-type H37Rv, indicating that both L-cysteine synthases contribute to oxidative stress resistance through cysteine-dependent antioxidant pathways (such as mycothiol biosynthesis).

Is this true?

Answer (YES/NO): YES